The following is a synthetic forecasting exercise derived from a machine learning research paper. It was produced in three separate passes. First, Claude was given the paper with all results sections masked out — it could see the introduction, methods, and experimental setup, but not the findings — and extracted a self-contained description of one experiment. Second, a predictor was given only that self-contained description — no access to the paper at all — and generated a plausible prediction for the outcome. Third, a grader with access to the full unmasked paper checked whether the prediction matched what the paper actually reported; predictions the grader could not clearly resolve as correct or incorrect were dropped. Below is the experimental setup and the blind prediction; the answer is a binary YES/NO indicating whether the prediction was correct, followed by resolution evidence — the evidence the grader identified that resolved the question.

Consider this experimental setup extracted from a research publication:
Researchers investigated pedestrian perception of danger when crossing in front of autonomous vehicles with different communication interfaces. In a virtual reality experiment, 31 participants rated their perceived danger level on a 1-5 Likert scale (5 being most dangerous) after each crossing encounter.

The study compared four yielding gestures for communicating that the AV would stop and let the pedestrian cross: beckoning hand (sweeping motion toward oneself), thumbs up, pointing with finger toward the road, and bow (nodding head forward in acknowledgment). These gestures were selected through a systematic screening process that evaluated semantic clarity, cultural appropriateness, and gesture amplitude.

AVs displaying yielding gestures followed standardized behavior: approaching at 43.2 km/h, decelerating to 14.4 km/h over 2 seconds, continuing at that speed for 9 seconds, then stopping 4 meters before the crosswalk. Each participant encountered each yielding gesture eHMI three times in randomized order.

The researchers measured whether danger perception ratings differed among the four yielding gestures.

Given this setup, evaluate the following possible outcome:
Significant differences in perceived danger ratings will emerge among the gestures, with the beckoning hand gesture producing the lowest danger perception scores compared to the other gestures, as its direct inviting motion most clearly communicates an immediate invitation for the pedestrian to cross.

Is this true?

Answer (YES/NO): NO